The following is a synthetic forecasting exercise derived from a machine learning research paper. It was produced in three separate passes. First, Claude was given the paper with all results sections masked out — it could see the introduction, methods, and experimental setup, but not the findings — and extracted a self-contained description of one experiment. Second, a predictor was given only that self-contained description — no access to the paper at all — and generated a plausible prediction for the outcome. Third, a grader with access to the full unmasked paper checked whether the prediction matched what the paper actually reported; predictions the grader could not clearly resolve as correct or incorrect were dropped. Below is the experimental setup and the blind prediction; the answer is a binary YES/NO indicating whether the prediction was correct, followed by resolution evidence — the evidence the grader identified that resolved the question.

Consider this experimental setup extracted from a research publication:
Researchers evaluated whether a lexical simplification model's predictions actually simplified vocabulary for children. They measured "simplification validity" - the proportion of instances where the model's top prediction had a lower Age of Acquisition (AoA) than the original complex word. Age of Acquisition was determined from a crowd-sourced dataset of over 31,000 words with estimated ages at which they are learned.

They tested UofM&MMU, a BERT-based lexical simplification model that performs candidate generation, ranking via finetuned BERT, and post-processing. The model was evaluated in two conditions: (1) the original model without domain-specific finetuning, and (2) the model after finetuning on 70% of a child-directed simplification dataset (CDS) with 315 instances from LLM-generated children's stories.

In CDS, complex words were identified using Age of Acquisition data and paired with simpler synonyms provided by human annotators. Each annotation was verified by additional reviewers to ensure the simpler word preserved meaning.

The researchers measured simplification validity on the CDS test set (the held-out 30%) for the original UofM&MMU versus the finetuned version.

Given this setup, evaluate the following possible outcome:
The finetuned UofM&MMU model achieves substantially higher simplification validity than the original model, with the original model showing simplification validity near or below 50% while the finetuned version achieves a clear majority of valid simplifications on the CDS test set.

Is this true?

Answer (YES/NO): NO